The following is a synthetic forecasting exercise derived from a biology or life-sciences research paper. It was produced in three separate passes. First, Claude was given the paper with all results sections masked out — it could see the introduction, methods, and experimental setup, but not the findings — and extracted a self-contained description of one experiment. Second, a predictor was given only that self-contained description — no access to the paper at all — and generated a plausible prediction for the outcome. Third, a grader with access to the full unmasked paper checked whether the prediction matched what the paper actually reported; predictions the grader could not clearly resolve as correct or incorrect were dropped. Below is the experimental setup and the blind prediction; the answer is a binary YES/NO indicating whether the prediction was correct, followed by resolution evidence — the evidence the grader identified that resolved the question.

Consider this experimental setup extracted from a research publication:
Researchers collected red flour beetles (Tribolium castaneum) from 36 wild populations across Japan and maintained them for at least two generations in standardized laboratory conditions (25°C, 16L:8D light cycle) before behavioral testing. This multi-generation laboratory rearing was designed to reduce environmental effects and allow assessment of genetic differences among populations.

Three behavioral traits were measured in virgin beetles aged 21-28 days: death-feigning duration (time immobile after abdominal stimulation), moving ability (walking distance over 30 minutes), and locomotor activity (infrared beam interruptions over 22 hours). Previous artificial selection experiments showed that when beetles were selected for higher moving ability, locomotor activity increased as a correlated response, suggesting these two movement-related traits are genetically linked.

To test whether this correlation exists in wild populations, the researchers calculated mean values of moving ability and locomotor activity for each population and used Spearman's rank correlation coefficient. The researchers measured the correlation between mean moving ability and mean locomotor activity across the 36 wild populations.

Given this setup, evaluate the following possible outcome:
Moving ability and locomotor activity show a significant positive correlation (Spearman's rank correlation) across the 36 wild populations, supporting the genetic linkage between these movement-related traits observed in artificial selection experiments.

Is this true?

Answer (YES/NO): NO